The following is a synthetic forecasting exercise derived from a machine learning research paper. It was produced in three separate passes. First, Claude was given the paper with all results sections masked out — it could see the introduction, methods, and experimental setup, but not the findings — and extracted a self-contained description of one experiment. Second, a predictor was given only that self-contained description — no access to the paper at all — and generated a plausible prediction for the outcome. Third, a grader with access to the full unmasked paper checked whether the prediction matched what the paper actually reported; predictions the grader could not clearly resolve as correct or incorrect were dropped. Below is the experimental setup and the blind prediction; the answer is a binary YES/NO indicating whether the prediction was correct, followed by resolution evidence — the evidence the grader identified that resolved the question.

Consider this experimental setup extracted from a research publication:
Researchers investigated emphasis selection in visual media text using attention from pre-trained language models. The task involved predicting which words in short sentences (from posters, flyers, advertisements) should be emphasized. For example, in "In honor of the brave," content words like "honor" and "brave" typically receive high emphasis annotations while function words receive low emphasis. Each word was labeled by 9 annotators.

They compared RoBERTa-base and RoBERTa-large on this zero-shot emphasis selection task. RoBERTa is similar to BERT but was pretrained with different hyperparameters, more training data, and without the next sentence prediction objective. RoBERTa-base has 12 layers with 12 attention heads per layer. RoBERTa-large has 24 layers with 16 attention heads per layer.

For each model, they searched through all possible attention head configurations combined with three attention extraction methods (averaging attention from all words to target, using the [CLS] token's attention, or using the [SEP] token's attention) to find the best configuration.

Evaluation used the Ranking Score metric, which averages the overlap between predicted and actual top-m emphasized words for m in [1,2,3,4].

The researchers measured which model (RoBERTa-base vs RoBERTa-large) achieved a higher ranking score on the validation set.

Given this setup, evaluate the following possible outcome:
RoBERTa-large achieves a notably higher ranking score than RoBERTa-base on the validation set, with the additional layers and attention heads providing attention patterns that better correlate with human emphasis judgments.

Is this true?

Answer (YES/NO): NO